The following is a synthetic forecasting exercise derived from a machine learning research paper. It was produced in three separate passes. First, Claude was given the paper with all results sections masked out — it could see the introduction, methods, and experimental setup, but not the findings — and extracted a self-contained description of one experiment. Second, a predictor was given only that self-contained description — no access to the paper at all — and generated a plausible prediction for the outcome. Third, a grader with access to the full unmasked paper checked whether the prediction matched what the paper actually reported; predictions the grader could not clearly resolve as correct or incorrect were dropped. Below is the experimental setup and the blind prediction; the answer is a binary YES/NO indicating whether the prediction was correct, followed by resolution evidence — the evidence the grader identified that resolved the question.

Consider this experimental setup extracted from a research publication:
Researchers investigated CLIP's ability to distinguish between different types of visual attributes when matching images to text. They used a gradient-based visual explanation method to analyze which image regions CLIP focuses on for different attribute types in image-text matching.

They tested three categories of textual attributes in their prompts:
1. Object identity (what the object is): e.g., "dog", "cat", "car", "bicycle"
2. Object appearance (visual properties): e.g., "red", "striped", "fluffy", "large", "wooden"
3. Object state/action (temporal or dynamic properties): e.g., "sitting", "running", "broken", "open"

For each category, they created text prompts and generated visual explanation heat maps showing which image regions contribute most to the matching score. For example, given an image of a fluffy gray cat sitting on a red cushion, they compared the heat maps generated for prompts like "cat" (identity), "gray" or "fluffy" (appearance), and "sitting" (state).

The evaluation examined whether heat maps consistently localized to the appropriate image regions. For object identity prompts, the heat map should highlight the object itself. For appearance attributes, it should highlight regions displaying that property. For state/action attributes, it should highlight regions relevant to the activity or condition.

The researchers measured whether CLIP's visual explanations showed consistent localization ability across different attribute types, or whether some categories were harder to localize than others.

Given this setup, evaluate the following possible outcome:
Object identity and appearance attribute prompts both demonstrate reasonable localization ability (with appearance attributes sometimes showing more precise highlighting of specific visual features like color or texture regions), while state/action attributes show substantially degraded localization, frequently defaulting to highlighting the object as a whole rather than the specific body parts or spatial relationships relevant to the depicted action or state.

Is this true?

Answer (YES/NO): NO